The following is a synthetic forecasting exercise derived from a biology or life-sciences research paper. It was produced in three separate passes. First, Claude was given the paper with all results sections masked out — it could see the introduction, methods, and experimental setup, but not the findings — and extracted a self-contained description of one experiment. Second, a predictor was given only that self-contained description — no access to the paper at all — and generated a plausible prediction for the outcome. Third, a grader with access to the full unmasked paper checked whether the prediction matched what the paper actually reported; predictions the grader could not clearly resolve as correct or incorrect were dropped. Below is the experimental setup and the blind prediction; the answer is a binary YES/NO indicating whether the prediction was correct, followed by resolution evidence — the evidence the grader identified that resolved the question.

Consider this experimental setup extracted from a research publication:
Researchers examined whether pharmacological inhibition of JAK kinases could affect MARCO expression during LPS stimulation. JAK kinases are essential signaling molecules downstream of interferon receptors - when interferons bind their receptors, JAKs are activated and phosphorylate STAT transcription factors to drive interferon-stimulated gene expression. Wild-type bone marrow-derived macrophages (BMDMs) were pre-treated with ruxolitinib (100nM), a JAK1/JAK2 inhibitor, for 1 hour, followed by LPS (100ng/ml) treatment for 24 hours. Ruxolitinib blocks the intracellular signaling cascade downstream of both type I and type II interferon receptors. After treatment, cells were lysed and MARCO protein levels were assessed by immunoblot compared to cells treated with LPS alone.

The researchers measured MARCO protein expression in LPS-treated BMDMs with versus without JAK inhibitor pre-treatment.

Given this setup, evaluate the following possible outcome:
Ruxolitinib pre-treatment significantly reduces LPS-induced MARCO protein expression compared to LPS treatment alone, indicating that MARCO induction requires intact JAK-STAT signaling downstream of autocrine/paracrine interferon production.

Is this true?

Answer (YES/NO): NO